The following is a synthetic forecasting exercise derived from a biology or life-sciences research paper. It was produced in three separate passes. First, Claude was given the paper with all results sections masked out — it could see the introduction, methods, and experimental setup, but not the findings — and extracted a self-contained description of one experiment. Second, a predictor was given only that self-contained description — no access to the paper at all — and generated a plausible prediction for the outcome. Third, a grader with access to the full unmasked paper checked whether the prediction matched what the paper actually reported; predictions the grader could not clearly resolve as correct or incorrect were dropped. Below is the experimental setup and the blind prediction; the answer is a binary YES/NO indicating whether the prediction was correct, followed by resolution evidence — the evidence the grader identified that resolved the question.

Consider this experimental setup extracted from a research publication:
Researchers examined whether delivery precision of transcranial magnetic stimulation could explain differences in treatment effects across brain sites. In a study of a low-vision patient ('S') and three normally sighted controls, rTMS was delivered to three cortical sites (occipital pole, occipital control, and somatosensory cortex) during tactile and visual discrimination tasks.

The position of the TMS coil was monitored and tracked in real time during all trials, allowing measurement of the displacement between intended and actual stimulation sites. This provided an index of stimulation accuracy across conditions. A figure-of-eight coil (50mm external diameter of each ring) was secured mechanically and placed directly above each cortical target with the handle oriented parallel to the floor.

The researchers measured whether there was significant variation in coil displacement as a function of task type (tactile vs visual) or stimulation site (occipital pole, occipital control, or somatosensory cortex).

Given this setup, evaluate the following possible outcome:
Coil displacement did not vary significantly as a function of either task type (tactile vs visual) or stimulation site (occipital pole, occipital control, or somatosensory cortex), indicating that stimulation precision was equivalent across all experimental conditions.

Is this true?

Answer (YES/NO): YES